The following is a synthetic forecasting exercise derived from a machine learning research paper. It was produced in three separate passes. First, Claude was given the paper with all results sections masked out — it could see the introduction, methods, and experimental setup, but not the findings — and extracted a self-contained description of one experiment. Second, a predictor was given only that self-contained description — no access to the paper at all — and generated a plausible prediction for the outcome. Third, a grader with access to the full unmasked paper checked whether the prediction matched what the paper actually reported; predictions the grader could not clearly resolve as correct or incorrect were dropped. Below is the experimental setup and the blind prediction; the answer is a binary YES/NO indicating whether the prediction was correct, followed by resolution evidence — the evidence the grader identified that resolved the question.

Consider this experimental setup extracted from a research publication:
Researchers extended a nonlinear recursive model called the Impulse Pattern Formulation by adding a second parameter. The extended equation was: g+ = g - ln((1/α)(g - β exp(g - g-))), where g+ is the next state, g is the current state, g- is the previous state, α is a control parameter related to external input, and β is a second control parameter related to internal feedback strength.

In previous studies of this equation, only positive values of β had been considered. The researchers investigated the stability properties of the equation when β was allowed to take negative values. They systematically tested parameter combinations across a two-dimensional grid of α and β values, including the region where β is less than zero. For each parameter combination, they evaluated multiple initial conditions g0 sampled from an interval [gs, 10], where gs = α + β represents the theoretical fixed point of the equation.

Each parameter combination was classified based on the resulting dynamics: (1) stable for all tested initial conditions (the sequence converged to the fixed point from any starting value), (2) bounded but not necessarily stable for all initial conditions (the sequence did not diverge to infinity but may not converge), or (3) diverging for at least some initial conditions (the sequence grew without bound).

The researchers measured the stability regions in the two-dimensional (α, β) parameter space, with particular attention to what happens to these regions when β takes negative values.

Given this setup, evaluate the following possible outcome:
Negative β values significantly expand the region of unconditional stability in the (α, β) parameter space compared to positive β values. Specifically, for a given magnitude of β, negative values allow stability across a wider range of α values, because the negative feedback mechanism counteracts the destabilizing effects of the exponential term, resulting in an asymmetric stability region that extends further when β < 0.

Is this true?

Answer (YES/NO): NO